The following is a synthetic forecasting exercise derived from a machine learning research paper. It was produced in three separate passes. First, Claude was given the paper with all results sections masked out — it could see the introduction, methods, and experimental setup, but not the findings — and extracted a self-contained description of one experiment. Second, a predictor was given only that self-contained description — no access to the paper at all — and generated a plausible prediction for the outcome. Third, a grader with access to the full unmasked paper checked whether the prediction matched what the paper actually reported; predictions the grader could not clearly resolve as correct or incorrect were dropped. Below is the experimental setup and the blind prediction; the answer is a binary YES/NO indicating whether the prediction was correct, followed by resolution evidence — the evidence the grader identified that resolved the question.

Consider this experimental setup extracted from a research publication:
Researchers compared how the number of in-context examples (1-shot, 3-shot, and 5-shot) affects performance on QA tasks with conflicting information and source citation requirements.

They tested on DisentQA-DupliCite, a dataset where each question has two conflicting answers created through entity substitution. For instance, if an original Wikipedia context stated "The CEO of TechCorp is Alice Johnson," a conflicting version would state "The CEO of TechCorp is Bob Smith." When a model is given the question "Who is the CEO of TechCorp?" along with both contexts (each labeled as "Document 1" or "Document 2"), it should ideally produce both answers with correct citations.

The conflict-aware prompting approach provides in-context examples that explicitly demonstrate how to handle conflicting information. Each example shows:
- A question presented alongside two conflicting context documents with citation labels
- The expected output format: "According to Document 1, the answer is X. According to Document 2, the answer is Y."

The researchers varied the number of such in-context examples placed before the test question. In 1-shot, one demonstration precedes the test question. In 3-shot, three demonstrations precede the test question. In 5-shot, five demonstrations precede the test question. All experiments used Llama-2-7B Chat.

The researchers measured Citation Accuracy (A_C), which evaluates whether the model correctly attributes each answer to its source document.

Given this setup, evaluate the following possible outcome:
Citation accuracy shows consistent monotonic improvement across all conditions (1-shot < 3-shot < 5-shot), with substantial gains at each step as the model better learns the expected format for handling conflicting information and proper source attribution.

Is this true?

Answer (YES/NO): NO